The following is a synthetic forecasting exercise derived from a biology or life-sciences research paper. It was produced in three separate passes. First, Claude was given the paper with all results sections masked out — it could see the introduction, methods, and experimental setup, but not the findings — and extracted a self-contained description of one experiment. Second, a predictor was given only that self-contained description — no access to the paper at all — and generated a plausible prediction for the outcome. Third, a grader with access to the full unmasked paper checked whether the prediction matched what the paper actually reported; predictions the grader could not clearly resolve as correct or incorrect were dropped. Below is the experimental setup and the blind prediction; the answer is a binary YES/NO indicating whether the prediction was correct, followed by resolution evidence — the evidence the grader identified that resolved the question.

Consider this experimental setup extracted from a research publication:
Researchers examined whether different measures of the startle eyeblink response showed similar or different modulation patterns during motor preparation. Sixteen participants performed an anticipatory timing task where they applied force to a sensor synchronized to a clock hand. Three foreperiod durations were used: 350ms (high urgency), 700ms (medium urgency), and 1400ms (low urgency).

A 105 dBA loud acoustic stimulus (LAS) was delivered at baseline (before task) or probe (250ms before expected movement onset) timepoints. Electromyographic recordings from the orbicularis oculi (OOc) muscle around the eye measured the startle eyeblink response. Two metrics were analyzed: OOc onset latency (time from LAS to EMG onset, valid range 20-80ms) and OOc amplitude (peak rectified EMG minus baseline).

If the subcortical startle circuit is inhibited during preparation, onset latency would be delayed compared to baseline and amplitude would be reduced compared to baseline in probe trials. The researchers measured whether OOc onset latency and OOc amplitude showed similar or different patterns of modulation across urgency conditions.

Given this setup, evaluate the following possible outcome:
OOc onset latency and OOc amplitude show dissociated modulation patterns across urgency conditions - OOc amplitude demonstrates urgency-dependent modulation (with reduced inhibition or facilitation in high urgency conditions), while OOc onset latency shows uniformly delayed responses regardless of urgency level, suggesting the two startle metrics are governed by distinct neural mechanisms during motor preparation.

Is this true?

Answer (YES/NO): NO